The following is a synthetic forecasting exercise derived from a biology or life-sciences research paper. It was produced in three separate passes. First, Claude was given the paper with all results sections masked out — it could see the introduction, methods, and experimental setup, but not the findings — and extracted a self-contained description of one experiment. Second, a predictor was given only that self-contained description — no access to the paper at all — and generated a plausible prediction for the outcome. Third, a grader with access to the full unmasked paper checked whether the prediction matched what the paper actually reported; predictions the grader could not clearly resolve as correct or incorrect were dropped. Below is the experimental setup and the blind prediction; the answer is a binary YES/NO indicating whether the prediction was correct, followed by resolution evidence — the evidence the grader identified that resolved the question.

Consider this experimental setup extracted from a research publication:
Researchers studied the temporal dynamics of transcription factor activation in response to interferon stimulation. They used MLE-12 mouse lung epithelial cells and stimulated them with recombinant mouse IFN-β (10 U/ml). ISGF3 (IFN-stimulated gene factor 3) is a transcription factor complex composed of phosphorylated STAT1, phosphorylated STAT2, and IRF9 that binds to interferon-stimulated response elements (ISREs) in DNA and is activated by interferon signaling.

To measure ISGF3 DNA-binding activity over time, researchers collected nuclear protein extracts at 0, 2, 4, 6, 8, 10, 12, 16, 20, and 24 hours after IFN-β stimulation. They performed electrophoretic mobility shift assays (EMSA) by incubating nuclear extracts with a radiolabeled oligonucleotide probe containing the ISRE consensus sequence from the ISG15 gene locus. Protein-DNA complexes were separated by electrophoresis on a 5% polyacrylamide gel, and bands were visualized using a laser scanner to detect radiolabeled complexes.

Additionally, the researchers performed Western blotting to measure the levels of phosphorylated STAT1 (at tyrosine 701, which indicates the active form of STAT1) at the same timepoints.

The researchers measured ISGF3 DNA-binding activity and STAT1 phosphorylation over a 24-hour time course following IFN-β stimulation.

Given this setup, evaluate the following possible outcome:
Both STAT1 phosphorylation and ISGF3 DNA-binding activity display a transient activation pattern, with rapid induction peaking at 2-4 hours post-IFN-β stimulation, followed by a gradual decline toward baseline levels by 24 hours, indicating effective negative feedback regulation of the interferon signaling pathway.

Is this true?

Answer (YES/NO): NO